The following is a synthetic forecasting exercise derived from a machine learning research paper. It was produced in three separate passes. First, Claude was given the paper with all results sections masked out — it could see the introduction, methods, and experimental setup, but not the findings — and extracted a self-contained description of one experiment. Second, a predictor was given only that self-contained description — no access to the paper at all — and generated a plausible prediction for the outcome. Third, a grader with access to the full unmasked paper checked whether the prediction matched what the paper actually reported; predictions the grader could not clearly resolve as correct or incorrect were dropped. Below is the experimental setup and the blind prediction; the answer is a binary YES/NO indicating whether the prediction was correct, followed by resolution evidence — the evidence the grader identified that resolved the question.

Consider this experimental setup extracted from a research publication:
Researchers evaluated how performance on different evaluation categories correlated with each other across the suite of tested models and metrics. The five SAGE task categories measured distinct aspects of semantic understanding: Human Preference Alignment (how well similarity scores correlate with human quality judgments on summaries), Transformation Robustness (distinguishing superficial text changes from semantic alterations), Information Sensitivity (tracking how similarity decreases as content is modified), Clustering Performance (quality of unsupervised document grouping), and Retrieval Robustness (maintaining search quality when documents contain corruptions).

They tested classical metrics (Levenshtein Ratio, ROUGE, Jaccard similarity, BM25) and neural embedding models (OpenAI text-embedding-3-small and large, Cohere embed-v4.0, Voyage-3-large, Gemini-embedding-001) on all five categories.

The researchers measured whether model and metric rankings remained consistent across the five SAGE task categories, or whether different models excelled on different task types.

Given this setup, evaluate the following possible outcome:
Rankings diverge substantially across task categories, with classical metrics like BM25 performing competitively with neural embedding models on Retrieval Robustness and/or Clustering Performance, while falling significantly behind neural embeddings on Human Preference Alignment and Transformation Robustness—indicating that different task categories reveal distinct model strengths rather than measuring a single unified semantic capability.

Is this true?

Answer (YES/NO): NO